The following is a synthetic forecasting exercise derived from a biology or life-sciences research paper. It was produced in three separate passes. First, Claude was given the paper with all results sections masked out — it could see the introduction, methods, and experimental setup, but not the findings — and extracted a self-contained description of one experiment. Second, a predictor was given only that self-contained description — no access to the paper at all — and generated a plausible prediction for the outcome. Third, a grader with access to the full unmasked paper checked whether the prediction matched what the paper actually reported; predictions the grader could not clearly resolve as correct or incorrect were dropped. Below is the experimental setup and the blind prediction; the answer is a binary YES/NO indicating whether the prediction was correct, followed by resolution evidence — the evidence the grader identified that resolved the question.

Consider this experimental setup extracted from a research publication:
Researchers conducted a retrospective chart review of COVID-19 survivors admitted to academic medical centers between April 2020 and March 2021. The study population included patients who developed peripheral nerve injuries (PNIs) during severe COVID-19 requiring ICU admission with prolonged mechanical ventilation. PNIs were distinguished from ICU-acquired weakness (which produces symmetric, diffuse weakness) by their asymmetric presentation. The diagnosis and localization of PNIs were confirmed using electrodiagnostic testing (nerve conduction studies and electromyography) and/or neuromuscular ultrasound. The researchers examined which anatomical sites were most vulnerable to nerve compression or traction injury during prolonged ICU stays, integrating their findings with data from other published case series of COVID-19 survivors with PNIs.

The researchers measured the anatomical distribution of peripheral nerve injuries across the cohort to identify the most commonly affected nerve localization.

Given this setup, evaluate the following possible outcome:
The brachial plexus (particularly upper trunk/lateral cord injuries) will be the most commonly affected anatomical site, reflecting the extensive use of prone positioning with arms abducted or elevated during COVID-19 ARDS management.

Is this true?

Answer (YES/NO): NO